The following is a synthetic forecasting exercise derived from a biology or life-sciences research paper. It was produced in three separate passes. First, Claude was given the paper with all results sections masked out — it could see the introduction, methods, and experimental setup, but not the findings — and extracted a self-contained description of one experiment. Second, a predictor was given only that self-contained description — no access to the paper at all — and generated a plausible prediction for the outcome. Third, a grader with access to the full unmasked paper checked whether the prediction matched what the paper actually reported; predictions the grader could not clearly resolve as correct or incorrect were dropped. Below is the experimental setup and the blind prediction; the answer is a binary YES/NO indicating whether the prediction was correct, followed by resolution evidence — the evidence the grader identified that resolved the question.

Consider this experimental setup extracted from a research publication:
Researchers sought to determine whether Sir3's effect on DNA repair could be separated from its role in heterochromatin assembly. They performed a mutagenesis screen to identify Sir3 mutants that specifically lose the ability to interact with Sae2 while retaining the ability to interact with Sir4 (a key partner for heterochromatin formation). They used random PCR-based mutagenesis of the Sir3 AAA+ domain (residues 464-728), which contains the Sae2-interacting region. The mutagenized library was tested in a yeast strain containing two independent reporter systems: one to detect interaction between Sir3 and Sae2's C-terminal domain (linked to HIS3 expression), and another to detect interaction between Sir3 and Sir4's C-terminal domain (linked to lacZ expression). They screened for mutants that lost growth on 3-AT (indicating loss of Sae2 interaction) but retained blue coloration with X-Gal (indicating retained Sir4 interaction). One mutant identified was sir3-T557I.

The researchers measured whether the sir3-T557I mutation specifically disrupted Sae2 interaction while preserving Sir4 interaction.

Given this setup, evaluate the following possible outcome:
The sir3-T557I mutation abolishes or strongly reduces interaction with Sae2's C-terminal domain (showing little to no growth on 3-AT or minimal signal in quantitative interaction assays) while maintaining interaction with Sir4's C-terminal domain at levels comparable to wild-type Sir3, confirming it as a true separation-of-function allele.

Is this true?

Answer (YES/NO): YES